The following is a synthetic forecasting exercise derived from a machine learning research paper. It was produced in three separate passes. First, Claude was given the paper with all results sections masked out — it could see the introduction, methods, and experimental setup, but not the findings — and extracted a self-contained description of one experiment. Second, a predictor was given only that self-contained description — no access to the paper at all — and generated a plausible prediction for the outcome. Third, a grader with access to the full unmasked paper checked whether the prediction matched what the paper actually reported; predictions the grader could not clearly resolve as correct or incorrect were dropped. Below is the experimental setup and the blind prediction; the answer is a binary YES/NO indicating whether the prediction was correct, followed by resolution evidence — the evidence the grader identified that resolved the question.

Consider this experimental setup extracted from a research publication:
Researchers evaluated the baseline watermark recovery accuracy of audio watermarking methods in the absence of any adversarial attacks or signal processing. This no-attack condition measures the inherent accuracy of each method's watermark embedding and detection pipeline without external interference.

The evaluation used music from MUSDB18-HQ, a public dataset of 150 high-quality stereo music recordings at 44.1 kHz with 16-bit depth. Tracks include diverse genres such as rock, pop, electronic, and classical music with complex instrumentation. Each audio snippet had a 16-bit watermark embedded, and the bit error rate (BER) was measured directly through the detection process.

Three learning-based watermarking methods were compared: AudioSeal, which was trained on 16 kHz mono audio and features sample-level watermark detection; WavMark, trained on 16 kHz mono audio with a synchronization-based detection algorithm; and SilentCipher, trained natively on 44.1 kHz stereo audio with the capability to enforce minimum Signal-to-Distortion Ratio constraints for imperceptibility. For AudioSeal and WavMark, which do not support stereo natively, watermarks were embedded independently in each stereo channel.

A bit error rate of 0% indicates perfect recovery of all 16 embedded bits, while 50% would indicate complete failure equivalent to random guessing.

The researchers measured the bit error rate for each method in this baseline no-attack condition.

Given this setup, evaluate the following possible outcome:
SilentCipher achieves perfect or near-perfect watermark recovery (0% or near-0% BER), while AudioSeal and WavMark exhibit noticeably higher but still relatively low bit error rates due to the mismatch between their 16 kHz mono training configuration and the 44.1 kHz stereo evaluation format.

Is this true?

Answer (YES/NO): YES